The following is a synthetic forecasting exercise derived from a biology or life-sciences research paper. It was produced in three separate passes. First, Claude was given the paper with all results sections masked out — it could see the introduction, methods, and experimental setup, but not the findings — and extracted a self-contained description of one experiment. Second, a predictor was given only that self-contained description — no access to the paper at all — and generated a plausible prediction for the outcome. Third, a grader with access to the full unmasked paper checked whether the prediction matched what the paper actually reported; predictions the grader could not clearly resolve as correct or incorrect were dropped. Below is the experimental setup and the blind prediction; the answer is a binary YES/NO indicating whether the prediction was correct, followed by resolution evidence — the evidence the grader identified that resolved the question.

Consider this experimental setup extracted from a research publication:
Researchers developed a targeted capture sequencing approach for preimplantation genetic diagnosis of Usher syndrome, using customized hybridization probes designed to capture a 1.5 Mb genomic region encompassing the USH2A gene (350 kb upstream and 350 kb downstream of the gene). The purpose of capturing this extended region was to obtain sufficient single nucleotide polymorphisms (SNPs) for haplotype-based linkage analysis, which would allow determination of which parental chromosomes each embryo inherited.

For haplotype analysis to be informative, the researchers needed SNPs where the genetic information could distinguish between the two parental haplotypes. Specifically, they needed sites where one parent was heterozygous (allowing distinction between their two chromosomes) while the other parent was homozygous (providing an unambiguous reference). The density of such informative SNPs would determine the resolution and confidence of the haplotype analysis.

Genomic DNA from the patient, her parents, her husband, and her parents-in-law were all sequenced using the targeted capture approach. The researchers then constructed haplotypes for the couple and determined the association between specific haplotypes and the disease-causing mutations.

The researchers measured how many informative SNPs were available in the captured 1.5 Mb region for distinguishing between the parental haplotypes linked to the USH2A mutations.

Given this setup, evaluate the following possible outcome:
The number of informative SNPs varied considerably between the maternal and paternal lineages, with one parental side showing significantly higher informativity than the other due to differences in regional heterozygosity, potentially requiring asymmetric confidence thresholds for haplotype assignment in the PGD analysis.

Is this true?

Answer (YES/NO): NO